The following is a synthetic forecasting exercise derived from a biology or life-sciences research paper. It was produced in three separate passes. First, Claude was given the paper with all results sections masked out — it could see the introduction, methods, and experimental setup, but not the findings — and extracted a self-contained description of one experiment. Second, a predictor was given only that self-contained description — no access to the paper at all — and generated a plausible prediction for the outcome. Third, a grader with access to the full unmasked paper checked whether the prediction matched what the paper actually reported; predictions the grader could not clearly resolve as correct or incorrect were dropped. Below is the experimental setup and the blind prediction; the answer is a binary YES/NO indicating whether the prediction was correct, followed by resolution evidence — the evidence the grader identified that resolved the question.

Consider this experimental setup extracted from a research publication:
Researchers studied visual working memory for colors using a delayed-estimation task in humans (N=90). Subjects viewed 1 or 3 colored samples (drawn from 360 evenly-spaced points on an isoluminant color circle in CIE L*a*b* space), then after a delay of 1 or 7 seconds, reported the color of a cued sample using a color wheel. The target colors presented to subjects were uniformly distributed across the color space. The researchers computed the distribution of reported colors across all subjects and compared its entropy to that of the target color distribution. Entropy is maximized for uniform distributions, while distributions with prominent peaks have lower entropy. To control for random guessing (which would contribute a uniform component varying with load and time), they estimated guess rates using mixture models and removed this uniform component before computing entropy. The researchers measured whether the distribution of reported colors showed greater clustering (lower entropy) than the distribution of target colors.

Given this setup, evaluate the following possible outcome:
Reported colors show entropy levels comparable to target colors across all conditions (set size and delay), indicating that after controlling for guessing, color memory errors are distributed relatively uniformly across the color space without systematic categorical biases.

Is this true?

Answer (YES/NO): NO